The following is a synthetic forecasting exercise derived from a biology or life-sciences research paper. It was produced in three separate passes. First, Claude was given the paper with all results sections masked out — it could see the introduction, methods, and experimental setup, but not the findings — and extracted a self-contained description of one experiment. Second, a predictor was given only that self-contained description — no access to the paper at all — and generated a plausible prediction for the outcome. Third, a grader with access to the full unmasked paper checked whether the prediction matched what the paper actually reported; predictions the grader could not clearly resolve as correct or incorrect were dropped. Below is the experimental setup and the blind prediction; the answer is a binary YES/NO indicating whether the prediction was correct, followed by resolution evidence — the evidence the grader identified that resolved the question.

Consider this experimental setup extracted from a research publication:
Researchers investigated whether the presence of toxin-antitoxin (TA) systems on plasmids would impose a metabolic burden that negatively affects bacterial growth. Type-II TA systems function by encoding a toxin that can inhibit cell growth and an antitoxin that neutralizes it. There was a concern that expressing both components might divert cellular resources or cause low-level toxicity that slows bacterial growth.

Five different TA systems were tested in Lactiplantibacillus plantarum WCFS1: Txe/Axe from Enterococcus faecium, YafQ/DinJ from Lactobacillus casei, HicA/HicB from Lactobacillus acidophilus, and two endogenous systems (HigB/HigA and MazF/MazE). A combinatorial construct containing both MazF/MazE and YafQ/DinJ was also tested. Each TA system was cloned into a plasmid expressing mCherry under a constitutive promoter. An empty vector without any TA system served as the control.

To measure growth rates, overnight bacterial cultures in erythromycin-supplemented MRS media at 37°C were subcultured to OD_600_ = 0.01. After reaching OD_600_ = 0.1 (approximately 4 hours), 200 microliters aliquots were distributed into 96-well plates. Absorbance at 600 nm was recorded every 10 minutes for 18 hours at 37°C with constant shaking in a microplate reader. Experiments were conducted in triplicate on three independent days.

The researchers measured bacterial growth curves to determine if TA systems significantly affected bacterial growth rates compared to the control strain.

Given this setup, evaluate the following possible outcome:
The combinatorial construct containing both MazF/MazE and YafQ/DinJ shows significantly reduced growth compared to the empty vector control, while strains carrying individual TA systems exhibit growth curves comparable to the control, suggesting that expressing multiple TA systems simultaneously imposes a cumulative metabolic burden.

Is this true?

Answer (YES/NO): NO